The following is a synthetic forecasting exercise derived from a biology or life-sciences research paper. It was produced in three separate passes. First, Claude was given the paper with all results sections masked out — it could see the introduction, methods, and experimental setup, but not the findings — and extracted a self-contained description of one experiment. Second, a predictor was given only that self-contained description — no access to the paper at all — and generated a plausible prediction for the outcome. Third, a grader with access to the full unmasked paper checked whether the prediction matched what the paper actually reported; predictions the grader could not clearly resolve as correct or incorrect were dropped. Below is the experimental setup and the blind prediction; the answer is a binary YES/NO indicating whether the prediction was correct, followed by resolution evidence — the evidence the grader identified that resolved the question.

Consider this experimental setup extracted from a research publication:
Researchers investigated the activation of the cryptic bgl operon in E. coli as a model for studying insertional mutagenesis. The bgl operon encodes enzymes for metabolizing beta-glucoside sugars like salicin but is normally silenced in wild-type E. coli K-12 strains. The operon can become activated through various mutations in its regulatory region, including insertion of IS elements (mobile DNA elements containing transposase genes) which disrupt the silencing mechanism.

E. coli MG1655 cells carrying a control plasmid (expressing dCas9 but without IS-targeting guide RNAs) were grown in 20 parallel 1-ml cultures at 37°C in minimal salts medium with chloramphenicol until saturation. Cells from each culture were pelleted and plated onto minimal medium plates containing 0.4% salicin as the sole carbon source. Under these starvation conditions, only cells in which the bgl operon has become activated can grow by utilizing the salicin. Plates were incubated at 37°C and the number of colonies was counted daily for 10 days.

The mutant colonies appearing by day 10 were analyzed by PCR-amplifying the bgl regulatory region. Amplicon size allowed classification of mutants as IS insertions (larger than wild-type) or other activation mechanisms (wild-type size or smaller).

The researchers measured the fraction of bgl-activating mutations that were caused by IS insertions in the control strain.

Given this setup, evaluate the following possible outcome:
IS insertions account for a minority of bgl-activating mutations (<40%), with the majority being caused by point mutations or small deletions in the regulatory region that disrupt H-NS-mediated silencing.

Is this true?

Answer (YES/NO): NO